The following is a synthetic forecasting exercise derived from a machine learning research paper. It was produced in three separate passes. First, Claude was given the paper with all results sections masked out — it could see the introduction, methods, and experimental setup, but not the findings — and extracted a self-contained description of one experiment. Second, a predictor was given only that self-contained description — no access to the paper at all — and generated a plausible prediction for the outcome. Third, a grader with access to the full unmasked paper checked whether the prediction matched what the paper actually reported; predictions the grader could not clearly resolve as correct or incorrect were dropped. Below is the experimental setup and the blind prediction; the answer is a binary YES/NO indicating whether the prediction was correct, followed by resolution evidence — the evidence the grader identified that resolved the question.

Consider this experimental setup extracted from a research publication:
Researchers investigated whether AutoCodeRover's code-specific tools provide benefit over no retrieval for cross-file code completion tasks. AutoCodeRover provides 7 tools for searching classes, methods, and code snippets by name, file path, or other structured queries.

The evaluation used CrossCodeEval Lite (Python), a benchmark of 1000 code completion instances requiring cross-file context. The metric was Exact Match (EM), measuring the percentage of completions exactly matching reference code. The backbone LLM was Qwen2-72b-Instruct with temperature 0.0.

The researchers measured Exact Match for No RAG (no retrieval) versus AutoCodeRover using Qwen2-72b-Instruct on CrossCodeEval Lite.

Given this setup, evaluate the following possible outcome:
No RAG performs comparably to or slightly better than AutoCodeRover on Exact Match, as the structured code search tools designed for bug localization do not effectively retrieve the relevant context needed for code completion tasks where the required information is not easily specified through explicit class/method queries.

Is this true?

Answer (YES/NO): YES